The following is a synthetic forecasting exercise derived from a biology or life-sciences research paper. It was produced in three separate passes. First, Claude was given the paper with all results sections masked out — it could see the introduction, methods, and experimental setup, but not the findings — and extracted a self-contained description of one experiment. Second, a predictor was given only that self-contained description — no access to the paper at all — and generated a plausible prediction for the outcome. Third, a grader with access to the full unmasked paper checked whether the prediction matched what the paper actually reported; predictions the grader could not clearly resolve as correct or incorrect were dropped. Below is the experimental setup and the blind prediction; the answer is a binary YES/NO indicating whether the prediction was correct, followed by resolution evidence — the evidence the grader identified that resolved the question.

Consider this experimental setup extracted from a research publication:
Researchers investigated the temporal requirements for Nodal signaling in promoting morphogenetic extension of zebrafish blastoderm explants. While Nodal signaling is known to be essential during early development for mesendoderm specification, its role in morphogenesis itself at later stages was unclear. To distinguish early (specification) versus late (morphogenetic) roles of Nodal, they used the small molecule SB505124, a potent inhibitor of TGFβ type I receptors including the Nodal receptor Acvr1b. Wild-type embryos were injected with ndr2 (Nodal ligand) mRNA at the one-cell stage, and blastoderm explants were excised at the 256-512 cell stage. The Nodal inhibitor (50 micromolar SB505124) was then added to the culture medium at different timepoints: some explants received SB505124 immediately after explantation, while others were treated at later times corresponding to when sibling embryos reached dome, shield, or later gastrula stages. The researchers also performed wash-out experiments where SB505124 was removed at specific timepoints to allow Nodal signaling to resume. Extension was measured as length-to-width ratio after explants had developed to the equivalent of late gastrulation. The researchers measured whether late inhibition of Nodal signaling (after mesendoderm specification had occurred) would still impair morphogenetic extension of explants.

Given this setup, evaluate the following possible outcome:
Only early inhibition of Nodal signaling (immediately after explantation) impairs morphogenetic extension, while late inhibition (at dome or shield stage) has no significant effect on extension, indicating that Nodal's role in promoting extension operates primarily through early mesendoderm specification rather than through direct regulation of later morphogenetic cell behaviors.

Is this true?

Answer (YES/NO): NO